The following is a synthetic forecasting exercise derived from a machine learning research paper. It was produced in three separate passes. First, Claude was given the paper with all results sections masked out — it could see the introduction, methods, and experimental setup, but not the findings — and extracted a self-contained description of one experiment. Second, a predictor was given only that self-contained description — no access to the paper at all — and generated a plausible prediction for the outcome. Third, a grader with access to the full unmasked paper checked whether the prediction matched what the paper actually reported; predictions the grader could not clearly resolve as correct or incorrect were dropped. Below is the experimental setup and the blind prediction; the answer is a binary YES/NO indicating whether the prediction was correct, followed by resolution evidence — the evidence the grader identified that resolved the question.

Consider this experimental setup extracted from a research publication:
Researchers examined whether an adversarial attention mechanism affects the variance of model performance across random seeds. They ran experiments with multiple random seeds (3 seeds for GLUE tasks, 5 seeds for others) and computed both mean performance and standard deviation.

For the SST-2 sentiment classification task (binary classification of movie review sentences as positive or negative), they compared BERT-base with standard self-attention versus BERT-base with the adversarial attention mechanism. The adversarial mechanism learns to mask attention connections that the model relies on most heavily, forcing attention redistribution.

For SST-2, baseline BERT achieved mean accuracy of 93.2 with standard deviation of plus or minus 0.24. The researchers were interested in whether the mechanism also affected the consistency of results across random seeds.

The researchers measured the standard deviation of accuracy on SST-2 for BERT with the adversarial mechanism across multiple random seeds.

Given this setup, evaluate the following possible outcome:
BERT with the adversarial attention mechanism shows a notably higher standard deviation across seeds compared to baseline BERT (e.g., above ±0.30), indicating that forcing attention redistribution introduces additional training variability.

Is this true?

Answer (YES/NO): NO